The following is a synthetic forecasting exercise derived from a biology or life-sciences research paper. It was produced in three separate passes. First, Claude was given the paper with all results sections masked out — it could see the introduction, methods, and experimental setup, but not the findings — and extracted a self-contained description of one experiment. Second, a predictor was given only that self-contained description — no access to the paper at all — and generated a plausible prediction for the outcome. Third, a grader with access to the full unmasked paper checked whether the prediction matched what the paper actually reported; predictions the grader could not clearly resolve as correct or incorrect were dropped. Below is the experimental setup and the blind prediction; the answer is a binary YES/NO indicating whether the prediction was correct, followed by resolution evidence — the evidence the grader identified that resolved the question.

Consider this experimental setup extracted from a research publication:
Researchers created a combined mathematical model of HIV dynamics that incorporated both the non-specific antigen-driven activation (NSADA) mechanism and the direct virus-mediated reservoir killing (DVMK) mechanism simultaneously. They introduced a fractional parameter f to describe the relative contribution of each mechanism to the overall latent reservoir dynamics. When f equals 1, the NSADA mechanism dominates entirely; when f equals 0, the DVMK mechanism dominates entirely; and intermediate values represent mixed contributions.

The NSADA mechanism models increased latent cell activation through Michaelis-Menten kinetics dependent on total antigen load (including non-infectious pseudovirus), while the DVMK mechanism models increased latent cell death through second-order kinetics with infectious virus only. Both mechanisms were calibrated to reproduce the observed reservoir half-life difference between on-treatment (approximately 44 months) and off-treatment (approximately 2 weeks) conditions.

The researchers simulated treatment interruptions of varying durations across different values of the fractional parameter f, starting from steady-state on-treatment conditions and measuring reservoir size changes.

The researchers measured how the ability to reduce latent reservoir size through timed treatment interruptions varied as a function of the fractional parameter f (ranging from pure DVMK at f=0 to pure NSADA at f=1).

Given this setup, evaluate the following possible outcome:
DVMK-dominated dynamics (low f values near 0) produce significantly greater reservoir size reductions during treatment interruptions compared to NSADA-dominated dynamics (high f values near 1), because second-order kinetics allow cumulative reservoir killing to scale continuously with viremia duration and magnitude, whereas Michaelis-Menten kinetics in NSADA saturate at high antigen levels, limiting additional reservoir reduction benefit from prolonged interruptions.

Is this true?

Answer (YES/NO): NO